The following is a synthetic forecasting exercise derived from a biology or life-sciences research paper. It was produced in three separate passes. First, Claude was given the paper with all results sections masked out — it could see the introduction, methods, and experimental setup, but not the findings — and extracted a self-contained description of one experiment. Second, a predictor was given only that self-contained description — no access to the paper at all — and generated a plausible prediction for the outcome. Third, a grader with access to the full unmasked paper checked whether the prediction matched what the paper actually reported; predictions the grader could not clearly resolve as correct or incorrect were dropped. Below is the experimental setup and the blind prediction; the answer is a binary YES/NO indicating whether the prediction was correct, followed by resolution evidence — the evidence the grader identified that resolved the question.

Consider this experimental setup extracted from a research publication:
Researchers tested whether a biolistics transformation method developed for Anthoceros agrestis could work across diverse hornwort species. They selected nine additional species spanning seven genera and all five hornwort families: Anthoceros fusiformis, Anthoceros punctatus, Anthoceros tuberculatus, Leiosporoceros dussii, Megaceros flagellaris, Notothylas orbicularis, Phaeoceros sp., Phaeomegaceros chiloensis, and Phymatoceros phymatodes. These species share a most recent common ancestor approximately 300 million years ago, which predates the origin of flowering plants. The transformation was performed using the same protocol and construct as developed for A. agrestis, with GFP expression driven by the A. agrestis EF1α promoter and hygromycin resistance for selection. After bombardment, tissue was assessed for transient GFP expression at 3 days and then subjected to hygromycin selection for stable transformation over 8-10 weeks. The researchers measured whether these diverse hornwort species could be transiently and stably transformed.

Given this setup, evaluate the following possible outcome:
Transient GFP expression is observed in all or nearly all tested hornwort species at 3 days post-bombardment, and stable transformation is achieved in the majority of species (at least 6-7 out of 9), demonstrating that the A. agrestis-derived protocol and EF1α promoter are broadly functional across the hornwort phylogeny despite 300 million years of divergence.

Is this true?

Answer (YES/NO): NO